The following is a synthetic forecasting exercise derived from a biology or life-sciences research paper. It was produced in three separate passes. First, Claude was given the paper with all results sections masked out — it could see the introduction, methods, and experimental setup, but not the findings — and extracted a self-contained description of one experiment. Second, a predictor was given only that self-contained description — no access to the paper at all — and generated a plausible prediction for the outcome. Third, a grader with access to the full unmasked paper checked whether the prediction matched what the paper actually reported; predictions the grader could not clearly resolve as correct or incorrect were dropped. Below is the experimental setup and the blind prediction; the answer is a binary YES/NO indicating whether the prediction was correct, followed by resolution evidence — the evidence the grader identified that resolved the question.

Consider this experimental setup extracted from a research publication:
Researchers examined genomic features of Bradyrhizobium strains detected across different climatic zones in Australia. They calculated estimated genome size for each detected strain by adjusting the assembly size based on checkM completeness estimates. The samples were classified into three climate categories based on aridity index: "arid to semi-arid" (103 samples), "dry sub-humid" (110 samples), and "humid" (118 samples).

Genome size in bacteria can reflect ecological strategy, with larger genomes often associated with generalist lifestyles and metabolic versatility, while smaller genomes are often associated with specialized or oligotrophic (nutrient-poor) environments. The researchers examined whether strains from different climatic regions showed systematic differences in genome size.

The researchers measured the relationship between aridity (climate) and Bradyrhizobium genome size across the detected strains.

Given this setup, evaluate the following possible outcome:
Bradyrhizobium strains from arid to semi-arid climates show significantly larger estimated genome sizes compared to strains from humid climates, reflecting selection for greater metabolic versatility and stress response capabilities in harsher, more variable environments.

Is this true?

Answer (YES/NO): NO